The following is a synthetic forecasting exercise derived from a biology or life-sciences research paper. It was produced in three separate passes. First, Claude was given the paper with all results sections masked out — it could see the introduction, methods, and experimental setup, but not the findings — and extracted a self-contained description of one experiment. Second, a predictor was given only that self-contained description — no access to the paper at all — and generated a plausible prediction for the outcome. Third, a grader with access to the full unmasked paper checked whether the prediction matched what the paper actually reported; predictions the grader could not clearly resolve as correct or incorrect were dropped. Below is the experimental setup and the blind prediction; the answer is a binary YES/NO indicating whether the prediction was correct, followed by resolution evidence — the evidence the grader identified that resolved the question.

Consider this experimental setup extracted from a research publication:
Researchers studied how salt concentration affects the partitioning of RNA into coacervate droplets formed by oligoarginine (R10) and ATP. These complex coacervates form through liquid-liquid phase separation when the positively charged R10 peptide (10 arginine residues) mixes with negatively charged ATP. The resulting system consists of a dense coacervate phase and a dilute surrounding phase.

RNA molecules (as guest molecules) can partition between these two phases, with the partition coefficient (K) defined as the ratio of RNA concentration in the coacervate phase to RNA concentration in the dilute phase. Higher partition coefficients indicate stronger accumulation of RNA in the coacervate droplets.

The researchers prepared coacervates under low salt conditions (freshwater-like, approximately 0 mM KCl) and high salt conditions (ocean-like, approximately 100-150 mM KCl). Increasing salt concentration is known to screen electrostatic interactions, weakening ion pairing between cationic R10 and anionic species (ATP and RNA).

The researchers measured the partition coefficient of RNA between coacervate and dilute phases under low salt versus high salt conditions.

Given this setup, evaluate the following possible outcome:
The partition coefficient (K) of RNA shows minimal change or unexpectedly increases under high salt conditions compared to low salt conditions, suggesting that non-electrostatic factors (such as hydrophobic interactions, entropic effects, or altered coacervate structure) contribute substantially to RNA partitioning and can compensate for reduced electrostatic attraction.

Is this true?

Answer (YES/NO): YES